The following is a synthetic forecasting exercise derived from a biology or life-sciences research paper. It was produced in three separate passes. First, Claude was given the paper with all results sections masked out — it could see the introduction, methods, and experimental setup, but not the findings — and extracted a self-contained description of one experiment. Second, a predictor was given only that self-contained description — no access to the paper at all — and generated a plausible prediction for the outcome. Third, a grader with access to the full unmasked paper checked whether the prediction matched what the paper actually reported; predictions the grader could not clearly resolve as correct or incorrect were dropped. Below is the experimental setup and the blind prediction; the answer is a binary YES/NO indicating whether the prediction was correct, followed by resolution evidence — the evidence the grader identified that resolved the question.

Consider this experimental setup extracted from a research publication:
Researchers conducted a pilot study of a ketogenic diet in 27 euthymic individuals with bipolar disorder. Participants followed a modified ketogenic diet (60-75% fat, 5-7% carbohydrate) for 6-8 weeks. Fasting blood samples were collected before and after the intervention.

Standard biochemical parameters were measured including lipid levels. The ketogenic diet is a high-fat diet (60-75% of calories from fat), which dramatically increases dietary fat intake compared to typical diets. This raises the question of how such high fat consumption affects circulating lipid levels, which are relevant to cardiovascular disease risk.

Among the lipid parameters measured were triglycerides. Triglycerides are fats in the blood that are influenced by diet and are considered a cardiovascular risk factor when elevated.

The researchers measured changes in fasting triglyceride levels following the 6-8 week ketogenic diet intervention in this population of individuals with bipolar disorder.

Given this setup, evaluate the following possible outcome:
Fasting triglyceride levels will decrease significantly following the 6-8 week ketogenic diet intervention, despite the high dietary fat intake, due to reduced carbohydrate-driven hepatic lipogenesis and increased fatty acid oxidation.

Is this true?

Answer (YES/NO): NO